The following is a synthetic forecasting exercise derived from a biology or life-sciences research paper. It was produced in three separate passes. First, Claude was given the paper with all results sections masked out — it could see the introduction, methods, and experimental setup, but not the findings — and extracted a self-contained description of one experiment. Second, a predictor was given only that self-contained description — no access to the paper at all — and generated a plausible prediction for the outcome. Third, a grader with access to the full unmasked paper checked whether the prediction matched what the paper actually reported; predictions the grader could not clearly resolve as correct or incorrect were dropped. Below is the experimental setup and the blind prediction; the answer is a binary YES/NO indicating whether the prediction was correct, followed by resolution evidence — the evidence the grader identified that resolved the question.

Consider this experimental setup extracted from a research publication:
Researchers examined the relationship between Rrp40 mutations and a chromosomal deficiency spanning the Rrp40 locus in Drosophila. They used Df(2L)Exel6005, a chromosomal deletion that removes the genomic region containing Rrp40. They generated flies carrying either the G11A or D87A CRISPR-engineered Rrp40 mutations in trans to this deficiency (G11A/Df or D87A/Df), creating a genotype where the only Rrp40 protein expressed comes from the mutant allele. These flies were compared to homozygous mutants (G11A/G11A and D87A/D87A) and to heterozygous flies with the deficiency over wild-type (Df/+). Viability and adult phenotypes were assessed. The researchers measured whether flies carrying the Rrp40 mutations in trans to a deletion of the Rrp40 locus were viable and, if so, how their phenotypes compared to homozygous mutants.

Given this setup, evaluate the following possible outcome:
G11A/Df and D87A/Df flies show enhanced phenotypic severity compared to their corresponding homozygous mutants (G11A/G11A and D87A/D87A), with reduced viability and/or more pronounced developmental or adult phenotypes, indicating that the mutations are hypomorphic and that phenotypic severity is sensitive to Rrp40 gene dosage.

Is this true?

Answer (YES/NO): YES